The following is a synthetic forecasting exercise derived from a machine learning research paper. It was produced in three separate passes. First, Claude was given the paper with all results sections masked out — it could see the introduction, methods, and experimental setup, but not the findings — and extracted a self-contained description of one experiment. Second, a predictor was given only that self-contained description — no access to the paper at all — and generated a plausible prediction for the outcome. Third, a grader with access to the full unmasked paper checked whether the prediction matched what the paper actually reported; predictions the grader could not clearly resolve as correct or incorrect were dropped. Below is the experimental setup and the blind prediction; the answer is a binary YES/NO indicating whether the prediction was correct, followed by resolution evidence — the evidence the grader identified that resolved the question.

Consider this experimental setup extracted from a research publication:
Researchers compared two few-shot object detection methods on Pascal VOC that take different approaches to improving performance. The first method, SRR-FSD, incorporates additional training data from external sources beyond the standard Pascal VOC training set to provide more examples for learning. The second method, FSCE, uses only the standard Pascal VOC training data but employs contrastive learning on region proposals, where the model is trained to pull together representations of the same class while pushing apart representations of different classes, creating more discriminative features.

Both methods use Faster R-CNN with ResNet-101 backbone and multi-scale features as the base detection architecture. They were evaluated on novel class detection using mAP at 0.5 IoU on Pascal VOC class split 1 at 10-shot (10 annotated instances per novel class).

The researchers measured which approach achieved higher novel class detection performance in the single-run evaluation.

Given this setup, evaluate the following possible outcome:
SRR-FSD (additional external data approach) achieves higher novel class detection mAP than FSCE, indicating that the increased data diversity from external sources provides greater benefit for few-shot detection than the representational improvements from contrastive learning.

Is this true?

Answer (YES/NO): NO